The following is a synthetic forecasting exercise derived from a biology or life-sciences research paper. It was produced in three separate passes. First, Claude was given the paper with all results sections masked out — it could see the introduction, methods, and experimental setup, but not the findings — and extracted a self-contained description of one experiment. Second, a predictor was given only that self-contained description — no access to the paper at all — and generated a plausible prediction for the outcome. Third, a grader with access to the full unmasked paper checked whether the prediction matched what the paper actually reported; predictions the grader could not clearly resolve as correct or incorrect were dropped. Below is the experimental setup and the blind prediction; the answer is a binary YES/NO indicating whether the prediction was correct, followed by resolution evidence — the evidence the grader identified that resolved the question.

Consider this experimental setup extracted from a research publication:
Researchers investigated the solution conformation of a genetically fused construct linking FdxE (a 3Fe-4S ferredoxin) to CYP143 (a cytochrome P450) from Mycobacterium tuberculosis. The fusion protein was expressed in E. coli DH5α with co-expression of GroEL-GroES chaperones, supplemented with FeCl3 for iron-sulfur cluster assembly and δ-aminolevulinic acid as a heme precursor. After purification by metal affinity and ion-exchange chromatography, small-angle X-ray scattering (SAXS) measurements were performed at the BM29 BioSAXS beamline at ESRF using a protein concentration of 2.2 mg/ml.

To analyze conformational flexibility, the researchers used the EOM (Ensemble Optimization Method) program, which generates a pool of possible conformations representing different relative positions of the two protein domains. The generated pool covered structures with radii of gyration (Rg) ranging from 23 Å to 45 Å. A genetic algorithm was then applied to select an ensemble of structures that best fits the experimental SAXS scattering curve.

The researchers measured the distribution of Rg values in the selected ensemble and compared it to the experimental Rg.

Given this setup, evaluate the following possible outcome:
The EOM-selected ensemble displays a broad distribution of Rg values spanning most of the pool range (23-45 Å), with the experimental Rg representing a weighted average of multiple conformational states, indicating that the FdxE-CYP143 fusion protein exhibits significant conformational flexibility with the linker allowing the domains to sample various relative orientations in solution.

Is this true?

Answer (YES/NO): NO